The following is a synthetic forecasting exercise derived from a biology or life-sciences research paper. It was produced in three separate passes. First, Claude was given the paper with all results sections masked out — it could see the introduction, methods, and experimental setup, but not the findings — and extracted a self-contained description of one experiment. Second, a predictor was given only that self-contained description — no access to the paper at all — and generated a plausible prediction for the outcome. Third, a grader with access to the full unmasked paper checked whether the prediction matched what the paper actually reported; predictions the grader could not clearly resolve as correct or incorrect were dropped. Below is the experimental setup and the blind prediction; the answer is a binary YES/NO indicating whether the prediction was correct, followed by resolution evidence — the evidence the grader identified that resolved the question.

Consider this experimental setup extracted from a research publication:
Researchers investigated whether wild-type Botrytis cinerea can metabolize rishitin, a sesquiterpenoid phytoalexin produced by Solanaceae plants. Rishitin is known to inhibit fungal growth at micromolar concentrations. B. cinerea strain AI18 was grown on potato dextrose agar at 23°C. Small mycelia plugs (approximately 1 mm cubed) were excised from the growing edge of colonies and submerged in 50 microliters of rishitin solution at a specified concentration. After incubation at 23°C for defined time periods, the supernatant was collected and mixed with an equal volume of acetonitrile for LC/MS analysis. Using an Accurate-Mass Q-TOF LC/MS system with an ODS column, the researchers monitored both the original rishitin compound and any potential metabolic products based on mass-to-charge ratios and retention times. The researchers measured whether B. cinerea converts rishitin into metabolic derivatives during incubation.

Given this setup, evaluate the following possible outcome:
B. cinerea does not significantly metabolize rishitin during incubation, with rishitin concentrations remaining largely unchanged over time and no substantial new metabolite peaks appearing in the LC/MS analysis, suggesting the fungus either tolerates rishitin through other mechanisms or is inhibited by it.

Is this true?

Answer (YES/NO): NO